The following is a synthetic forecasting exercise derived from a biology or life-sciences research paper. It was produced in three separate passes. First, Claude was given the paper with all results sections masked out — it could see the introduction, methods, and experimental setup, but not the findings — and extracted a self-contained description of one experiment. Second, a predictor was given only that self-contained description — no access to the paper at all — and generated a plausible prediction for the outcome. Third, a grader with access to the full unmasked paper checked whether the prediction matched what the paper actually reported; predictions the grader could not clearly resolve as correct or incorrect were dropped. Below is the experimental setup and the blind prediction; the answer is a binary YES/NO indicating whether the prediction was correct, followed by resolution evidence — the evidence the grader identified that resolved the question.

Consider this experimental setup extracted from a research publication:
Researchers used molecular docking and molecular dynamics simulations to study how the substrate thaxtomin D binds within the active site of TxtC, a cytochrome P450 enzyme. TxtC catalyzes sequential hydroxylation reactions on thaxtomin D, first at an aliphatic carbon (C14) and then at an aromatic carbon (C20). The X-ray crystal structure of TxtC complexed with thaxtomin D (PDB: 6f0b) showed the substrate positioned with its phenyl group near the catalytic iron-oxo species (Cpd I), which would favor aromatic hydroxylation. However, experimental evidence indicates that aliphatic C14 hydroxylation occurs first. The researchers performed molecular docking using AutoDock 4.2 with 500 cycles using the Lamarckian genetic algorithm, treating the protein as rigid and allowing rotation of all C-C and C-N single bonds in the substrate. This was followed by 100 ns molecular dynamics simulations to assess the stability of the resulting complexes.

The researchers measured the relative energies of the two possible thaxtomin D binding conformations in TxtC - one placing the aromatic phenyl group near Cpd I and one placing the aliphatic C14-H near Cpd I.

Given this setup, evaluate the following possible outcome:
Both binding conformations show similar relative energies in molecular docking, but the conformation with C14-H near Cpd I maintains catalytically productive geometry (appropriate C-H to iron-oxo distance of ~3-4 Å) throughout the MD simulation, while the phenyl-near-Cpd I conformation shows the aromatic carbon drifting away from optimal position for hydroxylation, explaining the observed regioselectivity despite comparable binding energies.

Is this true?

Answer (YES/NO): NO